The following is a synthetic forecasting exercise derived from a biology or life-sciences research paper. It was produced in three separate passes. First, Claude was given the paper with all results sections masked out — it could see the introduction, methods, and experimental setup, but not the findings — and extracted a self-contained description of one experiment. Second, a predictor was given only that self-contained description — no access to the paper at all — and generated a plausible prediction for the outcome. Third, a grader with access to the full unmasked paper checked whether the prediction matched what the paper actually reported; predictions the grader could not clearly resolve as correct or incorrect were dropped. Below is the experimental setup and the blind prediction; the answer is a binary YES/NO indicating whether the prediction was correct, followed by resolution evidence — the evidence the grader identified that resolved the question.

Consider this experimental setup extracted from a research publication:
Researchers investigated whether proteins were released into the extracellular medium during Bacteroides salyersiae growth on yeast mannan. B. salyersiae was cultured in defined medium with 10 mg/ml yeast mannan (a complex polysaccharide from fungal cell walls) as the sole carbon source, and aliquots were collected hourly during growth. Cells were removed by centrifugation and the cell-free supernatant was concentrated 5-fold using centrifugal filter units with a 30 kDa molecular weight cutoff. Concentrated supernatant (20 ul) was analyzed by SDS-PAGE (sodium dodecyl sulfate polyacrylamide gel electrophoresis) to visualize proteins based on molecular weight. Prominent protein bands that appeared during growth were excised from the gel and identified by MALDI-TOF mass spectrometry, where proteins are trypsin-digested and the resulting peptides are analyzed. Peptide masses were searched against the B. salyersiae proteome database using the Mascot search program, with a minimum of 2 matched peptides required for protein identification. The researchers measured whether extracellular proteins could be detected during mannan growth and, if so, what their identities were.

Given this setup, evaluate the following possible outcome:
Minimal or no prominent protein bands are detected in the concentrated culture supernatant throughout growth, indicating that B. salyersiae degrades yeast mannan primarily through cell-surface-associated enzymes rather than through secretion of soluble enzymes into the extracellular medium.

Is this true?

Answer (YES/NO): NO